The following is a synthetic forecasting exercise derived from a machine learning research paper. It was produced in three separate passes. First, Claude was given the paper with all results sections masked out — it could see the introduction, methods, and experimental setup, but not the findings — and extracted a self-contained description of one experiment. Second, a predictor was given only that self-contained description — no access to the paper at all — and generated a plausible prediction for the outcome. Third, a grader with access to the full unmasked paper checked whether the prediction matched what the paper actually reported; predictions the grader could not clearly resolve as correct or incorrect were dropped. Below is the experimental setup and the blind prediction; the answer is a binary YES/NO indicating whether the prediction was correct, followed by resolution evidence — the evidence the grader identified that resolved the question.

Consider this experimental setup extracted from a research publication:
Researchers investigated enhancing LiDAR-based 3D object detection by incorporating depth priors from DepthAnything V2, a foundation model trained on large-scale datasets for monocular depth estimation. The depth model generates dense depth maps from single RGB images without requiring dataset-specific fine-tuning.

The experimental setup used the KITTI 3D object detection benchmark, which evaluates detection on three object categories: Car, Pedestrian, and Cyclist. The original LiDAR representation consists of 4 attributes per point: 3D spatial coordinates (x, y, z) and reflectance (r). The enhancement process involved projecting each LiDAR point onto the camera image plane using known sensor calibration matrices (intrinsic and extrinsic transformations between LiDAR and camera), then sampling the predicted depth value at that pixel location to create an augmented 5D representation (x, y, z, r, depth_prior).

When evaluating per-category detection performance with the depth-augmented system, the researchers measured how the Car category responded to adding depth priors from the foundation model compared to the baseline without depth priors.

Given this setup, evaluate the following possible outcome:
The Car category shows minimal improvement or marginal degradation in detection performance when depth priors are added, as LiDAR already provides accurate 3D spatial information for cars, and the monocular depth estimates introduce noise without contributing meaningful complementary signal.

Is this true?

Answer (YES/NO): YES